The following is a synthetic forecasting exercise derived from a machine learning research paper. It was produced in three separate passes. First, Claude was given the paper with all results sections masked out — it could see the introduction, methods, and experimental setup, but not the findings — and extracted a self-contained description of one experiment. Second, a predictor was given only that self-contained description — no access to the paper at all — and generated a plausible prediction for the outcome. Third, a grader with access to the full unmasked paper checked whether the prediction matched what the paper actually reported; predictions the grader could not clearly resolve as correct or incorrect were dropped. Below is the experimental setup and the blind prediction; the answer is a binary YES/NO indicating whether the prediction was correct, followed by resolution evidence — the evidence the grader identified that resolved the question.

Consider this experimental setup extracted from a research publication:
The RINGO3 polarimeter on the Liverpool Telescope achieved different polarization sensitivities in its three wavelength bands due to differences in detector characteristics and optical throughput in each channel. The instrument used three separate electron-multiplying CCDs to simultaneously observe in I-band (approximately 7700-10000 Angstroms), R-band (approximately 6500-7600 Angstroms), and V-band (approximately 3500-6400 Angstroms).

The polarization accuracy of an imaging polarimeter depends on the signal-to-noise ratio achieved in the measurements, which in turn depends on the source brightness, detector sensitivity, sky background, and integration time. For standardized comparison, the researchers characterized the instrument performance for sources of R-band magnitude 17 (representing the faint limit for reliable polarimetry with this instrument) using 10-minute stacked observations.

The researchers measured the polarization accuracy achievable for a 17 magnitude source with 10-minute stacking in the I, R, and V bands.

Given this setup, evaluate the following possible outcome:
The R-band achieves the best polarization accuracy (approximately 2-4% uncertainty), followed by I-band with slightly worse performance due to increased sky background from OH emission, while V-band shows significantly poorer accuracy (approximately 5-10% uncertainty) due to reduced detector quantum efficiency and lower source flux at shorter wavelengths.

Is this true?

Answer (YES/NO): NO